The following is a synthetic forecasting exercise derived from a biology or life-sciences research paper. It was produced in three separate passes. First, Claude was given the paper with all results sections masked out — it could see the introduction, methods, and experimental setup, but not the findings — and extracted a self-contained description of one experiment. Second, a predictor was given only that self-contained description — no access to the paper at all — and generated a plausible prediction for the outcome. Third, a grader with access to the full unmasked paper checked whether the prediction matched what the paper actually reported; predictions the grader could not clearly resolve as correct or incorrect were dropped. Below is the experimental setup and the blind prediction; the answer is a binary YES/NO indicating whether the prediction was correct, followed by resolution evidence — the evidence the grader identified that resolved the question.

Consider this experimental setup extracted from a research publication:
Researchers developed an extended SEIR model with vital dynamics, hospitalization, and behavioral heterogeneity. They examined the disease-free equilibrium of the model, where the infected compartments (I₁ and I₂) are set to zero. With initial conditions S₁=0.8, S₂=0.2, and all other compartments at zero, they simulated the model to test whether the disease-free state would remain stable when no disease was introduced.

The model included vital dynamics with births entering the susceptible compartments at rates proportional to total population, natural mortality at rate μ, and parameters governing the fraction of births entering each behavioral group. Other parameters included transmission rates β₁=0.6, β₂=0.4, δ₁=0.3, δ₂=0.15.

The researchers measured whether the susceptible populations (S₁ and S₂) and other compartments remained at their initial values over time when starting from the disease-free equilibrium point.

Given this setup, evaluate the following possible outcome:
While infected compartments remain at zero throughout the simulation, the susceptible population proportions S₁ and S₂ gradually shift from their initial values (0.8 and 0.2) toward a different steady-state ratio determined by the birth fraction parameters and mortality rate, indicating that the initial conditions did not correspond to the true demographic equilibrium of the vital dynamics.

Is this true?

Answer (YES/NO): NO